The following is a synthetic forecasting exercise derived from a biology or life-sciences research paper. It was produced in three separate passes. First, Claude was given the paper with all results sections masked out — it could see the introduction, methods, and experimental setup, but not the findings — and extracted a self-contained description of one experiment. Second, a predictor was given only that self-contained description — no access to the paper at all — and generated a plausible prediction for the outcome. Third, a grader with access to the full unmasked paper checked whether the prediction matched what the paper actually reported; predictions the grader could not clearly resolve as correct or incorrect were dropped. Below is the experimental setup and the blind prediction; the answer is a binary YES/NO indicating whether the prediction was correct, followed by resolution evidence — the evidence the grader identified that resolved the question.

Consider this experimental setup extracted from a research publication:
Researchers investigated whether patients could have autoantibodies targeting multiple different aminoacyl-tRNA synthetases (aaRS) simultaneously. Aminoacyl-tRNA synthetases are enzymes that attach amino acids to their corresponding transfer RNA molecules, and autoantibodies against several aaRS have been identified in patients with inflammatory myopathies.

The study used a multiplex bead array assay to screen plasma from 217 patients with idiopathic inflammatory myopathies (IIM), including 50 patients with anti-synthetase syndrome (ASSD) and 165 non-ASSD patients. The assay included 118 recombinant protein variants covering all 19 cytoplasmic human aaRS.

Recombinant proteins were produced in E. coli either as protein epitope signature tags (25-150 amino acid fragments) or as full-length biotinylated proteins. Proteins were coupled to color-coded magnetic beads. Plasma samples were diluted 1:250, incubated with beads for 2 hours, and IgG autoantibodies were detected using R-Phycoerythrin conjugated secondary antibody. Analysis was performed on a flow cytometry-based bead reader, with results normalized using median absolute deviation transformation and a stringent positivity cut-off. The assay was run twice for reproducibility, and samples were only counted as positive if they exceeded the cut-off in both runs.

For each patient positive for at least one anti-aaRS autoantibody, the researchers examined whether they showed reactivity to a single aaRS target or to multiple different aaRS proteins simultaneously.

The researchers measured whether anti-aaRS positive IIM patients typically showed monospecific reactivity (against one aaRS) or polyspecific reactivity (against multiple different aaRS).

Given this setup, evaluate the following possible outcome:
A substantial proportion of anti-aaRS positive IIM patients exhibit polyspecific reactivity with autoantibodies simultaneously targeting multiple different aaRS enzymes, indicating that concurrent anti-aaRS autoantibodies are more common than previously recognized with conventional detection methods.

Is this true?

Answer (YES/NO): NO